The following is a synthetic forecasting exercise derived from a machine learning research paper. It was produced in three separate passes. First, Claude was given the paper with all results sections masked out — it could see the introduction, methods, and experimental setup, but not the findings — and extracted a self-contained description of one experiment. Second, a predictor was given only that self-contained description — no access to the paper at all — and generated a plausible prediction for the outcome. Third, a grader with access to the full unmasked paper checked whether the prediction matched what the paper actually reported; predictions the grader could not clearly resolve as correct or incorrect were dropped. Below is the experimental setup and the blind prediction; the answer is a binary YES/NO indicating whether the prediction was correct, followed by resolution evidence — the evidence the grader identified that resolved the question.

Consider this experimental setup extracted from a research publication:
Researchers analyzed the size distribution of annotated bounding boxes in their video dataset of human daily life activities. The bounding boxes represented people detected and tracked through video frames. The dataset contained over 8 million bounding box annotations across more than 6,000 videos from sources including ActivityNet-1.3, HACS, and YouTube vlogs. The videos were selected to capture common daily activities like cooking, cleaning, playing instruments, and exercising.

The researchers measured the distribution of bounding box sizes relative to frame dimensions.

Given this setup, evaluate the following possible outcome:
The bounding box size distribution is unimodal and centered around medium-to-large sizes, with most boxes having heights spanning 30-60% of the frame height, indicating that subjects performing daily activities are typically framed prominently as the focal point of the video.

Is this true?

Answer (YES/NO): NO